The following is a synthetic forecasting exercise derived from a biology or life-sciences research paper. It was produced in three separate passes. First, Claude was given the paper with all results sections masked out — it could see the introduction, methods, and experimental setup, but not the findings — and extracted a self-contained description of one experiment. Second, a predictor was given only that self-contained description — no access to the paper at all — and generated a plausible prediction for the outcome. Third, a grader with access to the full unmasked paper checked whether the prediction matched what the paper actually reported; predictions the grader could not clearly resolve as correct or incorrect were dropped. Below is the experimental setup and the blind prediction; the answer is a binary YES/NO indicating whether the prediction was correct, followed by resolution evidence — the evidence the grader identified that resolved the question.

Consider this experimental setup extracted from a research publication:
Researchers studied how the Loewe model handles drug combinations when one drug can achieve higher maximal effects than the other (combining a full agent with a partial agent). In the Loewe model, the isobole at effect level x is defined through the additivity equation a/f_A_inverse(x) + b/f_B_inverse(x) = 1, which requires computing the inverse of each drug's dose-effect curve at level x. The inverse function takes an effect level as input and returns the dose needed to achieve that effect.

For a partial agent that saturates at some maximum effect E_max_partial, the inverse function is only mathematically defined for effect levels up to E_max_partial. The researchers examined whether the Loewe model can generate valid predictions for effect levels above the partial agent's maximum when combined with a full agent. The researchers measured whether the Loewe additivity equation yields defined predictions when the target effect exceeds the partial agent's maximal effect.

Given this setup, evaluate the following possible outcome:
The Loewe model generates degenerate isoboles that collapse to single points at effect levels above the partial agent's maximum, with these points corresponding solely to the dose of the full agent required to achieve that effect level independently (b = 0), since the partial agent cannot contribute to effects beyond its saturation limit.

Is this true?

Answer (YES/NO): NO